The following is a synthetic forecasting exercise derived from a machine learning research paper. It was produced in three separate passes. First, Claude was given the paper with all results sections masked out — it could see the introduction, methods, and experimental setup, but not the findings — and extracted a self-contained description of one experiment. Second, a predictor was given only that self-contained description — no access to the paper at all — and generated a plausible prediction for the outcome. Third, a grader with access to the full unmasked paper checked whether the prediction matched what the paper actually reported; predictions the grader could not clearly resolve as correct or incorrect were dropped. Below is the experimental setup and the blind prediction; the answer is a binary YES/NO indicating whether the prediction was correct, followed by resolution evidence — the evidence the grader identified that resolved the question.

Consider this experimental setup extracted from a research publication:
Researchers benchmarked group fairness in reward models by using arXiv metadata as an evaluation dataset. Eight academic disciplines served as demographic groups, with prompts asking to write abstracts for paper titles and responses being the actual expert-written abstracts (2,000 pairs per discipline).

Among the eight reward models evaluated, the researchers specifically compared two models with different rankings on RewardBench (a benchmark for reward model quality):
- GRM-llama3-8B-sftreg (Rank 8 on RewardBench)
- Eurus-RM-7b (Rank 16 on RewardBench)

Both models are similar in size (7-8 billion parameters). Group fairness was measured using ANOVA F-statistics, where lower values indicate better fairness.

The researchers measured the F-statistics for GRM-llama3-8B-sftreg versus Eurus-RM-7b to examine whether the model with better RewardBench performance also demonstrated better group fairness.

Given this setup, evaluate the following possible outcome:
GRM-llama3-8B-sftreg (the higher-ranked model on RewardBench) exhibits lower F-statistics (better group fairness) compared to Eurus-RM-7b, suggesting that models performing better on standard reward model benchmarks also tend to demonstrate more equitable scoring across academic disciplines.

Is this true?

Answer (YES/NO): YES